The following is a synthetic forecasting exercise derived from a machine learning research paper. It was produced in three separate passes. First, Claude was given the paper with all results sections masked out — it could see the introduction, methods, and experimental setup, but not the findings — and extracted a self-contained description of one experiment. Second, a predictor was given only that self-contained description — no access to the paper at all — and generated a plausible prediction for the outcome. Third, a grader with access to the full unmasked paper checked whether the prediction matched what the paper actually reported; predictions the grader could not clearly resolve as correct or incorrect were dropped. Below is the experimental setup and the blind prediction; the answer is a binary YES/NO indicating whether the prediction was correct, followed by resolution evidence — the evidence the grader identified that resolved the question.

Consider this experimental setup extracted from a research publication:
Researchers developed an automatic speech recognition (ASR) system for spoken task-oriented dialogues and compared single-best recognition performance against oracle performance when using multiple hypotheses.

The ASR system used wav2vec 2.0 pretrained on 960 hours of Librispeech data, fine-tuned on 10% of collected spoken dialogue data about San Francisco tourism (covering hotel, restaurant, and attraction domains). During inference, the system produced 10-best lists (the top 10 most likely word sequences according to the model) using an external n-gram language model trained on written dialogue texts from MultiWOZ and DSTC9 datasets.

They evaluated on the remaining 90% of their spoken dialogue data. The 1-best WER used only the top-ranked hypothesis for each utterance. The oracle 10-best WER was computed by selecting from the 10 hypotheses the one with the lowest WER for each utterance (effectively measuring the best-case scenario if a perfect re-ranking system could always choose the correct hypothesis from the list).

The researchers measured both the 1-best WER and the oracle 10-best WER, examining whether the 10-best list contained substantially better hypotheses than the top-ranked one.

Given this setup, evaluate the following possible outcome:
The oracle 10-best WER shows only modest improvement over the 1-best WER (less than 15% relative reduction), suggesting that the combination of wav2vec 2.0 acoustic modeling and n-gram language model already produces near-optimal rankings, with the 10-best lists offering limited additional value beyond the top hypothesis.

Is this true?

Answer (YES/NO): YES